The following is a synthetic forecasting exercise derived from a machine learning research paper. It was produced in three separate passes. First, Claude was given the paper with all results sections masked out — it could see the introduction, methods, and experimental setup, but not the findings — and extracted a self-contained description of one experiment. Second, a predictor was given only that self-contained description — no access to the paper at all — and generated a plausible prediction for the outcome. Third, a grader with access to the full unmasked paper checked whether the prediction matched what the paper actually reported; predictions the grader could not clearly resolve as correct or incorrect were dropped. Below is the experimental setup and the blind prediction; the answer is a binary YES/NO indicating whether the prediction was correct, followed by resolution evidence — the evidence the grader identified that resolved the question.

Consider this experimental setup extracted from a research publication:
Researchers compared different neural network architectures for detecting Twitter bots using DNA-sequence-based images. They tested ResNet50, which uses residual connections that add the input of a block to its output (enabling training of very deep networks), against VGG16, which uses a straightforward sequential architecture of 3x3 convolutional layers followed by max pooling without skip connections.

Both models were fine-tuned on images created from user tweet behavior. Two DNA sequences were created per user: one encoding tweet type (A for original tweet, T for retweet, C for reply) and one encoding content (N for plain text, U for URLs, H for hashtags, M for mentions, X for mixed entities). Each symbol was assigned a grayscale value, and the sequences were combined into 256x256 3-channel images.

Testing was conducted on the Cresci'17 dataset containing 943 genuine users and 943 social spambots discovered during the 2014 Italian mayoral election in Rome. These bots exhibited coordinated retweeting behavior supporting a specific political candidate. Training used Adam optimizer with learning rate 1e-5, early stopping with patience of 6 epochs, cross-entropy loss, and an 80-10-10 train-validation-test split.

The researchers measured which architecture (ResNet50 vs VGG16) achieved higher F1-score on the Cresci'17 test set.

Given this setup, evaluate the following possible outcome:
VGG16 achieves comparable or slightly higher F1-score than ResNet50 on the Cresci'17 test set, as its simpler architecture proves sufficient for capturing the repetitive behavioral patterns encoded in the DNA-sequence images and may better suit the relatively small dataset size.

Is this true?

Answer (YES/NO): YES